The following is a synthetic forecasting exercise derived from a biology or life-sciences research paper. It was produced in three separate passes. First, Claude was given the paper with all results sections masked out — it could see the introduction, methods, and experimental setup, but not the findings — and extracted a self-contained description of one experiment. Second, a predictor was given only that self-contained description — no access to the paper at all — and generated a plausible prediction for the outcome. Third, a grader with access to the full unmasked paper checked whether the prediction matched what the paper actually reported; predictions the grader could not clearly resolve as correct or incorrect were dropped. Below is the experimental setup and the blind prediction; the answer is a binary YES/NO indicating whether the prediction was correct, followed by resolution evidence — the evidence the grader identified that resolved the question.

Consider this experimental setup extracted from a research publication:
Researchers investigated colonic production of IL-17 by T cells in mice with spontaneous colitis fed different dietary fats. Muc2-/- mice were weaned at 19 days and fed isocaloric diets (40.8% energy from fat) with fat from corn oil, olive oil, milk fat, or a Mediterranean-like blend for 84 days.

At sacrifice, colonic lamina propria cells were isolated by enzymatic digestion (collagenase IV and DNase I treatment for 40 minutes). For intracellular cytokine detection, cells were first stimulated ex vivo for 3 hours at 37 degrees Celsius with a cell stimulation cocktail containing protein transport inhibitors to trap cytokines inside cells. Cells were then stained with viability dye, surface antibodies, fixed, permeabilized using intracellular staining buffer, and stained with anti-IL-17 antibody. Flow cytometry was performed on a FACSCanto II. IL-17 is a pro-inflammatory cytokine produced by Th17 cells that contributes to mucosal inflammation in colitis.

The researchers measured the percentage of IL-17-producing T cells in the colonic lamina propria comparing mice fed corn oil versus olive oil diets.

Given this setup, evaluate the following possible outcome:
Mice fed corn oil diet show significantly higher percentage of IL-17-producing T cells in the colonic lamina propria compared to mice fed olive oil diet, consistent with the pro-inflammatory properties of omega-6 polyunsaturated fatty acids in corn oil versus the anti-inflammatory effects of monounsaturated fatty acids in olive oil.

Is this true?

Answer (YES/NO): NO